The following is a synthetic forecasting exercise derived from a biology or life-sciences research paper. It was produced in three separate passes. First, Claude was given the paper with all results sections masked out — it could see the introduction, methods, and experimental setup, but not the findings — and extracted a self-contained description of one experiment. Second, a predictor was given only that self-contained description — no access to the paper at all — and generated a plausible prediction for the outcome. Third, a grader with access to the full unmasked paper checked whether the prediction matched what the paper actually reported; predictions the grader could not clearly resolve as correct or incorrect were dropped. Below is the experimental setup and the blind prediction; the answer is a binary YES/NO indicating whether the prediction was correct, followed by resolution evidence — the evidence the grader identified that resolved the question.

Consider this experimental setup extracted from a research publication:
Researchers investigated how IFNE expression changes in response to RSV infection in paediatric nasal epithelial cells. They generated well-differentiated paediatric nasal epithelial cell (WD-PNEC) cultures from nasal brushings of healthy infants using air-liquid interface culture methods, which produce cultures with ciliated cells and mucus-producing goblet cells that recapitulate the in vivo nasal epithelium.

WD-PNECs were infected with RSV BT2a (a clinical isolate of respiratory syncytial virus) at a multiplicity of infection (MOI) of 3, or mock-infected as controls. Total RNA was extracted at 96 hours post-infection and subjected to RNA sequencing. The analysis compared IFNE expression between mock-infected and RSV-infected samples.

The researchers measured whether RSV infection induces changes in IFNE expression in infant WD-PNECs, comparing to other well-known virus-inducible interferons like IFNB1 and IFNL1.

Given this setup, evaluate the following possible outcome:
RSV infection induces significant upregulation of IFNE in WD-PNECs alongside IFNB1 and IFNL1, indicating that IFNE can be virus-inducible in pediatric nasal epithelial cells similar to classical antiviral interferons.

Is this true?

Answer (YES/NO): YES